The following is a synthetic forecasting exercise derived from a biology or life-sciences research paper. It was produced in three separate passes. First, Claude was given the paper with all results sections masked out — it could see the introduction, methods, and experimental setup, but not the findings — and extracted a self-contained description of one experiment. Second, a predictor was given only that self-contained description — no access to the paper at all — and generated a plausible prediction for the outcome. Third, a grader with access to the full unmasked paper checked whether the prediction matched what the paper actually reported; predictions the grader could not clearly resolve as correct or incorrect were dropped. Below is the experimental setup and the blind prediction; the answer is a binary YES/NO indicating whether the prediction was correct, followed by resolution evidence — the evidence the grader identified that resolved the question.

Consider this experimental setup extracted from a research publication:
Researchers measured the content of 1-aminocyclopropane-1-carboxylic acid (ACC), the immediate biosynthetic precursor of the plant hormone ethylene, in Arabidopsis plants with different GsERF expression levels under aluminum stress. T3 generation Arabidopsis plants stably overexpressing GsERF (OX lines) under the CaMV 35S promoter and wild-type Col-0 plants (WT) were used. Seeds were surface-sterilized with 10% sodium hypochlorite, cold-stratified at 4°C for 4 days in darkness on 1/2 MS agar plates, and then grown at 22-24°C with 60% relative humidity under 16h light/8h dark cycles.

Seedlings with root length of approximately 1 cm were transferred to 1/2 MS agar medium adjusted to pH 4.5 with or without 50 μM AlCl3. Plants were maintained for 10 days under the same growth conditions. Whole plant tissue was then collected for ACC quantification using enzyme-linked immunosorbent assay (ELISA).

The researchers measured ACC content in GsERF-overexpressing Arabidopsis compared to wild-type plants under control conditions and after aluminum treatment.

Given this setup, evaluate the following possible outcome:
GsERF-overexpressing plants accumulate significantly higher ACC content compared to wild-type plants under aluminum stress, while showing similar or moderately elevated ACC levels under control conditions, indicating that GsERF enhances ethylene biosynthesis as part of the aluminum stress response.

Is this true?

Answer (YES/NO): YES